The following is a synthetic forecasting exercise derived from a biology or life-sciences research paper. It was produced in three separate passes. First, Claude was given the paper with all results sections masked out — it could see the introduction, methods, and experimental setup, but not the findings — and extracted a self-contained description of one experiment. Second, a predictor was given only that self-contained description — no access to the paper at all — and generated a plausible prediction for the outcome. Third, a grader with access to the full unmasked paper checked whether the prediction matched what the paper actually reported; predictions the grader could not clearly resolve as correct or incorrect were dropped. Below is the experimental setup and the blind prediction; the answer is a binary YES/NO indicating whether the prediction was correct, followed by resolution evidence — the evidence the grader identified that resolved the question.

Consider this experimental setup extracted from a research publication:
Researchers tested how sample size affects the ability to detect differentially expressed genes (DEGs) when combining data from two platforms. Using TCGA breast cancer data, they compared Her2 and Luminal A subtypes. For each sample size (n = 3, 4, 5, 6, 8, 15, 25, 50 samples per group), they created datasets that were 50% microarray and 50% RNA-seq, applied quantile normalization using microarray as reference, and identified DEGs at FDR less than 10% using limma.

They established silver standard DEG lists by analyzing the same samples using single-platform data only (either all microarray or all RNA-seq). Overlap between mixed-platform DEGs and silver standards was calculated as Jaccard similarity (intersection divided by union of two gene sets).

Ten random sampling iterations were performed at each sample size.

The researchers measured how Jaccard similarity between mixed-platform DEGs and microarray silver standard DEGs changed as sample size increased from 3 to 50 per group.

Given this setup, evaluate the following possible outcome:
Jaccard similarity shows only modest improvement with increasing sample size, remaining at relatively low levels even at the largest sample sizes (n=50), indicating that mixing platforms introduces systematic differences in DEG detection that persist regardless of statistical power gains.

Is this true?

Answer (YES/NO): YES